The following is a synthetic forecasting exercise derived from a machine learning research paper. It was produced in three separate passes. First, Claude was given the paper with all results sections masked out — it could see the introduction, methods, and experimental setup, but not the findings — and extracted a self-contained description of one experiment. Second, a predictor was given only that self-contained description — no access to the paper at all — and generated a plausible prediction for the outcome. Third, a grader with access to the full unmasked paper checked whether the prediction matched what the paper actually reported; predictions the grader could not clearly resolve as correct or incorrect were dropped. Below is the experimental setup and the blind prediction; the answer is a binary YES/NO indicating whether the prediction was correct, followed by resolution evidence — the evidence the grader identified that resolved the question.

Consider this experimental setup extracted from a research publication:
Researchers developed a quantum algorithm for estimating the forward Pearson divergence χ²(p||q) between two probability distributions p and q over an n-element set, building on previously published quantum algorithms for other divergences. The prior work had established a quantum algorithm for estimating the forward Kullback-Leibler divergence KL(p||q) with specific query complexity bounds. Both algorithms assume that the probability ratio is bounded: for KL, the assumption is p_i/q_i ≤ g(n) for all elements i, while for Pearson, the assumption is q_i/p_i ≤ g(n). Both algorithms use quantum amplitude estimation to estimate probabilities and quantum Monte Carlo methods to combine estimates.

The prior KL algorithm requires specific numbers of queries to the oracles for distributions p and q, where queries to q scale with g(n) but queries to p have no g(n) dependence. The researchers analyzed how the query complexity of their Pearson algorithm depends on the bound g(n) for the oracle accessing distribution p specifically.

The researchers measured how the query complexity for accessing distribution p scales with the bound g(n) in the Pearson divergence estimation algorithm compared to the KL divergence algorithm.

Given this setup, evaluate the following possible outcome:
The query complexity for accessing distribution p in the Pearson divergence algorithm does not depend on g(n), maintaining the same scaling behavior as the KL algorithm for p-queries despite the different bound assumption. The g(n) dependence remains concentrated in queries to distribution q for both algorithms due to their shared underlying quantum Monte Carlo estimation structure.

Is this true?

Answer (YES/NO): NO